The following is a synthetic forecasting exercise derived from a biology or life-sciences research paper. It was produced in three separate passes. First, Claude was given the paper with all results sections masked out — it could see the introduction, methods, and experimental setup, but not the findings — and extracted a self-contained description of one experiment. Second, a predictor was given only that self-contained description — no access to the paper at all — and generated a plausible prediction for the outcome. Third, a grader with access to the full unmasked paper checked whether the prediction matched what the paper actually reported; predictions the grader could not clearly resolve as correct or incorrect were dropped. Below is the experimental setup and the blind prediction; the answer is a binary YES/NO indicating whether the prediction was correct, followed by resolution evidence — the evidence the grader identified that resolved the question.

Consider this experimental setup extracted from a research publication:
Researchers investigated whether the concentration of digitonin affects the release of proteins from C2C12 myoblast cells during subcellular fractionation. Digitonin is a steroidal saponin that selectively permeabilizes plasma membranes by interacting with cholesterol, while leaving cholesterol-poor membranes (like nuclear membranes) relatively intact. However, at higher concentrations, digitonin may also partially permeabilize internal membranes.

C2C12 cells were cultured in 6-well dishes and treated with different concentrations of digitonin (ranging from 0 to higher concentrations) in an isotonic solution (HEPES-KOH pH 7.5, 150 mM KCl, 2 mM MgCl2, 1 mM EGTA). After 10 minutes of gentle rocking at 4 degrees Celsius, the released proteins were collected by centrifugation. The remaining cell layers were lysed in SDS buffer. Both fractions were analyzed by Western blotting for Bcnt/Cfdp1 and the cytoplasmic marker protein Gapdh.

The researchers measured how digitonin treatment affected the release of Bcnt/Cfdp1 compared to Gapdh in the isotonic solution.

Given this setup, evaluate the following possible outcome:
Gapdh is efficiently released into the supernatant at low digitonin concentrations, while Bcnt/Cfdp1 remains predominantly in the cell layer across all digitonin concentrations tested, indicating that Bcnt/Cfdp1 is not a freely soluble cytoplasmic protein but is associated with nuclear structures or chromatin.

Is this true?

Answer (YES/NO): NO